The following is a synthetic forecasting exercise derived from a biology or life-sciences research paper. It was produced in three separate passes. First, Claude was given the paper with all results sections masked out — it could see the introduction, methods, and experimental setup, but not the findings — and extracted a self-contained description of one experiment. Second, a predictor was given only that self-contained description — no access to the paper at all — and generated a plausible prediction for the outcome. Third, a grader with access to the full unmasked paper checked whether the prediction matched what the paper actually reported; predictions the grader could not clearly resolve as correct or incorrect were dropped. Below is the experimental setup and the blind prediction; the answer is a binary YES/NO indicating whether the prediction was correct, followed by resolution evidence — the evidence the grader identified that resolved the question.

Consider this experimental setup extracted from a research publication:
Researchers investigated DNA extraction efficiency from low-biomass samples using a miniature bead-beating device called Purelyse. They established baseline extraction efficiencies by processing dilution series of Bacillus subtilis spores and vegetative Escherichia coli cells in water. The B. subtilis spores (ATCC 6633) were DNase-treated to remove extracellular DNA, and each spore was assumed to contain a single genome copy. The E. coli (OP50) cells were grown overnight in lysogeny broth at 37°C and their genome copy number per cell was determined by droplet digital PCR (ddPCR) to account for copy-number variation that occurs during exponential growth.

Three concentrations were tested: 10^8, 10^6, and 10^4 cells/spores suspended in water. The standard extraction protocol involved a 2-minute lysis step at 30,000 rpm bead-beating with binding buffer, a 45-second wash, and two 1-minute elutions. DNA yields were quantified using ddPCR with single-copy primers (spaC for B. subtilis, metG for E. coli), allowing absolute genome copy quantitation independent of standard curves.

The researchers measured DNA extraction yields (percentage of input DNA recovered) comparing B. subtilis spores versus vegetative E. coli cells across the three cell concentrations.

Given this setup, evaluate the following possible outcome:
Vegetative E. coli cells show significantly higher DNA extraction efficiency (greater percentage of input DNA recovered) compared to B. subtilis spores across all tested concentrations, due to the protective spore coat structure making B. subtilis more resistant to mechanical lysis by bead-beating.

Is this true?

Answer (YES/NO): NO